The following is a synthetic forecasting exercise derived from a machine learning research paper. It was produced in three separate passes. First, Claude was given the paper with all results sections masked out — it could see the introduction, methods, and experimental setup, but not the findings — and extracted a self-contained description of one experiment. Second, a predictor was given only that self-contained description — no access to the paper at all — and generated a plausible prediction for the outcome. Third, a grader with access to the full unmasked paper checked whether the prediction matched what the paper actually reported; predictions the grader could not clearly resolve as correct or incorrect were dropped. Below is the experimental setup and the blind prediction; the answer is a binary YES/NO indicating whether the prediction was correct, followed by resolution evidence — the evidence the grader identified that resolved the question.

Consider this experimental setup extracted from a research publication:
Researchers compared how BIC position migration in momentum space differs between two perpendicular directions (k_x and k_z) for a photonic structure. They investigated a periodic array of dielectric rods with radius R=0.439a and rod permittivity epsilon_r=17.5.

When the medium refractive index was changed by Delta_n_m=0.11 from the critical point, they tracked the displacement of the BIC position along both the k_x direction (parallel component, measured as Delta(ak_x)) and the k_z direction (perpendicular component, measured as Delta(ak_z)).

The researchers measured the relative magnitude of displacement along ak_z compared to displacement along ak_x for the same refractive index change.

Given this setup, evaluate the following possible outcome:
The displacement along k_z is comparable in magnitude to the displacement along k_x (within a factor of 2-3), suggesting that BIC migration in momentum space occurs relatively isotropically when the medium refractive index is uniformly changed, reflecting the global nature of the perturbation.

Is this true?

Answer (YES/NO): NO